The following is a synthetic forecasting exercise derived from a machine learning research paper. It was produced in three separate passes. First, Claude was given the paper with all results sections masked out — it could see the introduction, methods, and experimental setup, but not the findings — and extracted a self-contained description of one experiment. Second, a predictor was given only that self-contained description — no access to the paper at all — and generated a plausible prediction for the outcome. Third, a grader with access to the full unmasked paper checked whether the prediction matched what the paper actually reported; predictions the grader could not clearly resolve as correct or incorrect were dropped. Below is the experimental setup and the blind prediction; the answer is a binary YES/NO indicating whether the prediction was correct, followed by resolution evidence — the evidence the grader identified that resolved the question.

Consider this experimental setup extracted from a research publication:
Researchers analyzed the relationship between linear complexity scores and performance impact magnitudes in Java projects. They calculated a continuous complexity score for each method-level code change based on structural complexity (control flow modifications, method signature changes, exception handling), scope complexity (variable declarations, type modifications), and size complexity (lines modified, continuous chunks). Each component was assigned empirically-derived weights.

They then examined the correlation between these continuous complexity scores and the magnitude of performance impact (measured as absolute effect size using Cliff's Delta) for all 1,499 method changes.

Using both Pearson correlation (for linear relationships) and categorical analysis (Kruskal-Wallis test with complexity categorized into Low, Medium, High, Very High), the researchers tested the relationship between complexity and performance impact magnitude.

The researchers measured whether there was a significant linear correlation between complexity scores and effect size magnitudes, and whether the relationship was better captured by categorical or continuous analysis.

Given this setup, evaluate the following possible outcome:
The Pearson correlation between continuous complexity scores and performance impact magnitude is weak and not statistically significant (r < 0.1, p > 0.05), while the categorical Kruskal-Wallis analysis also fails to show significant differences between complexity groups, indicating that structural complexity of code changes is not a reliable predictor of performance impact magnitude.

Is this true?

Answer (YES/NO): NO